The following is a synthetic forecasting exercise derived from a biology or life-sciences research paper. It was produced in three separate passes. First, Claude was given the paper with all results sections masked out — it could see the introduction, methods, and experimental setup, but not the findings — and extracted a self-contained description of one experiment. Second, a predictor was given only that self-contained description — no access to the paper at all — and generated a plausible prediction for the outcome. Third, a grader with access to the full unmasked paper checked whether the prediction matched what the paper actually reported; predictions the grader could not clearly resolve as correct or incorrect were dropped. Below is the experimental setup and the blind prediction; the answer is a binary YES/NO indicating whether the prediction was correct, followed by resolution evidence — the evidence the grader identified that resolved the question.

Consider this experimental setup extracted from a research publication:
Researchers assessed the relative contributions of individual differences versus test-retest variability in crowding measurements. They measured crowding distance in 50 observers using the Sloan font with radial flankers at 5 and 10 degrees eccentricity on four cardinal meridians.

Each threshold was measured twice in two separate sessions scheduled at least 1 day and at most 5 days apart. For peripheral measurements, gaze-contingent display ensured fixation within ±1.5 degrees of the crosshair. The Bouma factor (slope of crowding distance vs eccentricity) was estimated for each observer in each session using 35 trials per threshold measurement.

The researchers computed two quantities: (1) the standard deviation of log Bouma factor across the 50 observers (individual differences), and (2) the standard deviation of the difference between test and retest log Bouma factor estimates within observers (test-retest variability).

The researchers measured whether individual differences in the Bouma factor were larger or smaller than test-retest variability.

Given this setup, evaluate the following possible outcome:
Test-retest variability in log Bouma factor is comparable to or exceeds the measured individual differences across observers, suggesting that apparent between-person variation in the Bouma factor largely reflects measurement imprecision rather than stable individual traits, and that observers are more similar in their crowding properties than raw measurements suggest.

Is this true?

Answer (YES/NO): NO